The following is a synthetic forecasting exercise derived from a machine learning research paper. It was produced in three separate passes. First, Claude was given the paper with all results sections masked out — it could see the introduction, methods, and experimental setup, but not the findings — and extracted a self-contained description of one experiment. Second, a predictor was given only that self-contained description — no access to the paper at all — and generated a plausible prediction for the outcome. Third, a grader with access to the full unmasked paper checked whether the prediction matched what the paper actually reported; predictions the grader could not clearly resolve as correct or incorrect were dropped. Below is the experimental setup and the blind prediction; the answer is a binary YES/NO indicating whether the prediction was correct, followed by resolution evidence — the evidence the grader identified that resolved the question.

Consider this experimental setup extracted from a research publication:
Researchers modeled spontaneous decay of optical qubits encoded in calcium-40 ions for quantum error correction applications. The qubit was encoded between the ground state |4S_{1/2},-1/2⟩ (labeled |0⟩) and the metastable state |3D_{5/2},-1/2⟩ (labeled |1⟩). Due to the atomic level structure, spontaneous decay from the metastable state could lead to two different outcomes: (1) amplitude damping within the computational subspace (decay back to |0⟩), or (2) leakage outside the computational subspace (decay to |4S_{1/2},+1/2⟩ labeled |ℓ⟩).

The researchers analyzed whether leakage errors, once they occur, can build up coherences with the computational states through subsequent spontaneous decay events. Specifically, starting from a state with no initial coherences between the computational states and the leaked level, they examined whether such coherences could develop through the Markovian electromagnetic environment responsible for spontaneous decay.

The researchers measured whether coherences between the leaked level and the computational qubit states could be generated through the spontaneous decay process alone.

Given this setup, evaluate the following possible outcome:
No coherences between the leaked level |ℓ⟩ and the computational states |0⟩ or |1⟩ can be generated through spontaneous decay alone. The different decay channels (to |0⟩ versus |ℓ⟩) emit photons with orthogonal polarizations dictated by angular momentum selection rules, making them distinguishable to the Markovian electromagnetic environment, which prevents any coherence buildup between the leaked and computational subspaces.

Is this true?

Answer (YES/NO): YES